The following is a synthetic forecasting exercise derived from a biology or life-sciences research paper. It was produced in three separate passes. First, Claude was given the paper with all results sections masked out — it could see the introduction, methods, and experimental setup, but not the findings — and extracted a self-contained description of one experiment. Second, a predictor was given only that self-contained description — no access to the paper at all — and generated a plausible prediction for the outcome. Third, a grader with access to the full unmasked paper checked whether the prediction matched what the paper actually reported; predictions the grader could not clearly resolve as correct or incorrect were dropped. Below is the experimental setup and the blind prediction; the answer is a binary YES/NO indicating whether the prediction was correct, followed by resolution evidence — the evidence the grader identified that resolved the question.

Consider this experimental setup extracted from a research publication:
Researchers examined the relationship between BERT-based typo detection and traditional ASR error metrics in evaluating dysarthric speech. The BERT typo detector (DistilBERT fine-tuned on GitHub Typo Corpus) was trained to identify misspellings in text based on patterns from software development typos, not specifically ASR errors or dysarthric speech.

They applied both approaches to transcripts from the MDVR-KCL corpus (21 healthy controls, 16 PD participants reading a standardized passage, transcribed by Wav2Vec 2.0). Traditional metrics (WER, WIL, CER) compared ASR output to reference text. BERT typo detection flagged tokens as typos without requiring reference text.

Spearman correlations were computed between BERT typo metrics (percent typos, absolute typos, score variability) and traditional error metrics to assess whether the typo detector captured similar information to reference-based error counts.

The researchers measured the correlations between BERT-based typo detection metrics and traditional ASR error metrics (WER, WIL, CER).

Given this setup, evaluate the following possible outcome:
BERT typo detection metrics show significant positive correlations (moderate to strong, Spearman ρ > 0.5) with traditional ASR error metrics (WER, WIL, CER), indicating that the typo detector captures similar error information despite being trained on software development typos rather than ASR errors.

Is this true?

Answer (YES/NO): NO